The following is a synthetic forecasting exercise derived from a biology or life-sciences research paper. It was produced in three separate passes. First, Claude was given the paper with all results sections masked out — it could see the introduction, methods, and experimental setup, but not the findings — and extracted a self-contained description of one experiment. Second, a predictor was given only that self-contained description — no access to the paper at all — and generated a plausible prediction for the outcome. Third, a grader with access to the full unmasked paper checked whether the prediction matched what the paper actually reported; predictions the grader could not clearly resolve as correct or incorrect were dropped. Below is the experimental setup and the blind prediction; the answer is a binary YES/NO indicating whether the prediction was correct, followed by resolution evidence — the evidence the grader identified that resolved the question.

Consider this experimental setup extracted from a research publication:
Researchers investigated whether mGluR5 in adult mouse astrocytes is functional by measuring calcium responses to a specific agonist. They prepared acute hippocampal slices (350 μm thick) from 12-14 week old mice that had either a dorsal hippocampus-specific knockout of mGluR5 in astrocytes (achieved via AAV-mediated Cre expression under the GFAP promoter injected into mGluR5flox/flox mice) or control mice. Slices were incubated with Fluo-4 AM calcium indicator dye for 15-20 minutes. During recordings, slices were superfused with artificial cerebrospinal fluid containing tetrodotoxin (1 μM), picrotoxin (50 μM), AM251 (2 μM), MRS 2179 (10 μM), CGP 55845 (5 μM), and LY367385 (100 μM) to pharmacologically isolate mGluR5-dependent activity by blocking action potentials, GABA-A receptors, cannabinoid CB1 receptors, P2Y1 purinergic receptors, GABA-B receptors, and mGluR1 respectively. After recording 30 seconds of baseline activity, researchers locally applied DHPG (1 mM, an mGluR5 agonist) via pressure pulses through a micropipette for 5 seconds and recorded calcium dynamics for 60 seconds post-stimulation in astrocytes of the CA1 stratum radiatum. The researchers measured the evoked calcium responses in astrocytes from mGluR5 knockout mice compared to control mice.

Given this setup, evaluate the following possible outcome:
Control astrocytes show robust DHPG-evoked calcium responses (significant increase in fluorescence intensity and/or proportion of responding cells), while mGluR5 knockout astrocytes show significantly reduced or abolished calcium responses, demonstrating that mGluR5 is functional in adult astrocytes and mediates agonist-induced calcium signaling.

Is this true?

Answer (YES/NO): YES